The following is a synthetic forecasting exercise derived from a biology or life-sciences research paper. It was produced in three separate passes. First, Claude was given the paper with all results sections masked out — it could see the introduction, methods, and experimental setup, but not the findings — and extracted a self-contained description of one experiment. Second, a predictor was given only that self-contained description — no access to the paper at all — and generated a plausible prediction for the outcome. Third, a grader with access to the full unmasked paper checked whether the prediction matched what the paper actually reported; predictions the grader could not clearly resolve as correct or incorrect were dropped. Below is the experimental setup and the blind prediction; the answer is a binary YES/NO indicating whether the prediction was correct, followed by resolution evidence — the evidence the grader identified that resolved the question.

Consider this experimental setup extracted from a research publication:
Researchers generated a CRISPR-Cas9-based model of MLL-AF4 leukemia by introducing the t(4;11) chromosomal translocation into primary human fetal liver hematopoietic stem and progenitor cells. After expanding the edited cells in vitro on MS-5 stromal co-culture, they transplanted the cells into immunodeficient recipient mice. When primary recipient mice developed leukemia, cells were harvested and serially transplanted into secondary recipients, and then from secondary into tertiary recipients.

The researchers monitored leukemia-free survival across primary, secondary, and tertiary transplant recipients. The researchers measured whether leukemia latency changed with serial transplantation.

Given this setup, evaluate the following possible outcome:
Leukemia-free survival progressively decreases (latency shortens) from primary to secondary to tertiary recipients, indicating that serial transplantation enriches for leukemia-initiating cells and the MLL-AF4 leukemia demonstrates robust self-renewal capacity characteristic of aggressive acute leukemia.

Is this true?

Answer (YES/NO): YES